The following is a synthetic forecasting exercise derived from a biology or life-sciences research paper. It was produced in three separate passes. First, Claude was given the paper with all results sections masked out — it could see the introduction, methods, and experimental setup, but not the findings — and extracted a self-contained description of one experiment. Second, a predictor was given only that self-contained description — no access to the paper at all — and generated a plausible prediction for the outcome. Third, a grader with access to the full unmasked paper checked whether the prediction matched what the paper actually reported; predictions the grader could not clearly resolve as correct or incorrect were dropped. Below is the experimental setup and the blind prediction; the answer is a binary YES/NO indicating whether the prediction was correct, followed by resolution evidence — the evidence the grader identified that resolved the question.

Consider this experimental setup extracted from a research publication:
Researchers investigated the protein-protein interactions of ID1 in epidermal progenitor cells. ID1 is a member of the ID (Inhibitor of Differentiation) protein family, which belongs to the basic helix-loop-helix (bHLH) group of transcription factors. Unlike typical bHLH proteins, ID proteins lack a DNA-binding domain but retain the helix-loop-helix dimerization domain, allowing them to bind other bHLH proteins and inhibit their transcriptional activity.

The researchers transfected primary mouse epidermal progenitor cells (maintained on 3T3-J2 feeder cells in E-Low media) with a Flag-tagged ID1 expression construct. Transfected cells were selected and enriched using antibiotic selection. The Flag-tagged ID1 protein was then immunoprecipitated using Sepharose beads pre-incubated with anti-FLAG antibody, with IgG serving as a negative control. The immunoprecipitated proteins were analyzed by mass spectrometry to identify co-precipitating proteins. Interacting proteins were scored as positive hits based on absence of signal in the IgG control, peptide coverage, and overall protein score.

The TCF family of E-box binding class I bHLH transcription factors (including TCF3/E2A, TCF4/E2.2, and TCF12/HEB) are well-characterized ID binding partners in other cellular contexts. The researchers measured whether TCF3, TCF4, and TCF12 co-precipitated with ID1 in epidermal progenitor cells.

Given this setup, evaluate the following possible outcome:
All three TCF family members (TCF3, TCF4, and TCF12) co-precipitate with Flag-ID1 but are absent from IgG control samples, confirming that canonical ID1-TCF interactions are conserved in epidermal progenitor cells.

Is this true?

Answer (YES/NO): YES